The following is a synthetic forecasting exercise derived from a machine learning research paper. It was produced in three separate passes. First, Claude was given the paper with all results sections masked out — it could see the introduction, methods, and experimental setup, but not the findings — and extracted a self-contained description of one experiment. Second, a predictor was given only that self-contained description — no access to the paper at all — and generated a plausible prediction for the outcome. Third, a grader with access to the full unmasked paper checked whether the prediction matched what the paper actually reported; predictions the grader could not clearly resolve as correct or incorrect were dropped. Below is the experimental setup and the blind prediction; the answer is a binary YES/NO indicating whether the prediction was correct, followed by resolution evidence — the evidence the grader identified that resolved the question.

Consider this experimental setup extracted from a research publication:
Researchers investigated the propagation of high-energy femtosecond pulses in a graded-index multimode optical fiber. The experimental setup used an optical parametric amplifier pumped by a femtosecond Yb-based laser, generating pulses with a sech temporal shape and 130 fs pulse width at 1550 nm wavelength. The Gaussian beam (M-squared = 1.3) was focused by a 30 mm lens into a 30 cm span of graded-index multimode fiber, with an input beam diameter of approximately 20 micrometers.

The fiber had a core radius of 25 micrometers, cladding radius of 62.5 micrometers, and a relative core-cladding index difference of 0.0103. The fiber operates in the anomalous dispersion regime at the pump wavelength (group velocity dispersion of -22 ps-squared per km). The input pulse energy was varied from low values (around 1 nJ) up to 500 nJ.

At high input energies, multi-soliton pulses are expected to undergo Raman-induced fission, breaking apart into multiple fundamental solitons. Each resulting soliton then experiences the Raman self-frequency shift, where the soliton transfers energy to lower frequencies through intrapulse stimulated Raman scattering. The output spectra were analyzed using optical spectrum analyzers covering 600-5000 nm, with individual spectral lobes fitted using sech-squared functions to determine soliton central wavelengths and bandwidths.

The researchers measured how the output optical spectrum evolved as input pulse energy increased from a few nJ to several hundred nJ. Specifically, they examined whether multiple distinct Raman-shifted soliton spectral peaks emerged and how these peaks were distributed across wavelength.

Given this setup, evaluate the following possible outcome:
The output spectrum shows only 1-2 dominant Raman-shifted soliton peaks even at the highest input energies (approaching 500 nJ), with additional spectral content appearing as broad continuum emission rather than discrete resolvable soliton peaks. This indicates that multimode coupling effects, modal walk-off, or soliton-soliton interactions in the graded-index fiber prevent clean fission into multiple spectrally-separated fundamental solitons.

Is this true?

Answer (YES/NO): NO